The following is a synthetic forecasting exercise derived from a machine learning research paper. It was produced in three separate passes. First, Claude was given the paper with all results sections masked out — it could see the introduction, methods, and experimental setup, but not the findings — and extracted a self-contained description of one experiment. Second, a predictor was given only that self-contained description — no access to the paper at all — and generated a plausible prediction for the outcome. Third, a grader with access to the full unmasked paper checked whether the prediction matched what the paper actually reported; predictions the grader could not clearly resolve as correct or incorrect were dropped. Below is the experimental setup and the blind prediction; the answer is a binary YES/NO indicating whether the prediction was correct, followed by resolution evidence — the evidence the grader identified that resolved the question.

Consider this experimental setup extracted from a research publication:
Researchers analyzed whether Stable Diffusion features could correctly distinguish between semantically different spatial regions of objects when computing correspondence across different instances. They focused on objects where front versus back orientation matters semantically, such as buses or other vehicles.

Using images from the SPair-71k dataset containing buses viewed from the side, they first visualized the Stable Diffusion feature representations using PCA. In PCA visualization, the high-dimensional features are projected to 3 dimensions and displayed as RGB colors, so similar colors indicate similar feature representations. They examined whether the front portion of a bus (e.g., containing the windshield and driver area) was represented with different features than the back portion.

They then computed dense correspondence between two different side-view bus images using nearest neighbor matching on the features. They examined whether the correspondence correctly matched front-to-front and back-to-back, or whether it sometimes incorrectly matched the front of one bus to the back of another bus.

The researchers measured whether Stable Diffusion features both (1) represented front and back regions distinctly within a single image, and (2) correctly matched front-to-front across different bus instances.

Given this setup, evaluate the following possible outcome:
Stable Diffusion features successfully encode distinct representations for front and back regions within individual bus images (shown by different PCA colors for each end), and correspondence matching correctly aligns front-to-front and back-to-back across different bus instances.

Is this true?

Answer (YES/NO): NO